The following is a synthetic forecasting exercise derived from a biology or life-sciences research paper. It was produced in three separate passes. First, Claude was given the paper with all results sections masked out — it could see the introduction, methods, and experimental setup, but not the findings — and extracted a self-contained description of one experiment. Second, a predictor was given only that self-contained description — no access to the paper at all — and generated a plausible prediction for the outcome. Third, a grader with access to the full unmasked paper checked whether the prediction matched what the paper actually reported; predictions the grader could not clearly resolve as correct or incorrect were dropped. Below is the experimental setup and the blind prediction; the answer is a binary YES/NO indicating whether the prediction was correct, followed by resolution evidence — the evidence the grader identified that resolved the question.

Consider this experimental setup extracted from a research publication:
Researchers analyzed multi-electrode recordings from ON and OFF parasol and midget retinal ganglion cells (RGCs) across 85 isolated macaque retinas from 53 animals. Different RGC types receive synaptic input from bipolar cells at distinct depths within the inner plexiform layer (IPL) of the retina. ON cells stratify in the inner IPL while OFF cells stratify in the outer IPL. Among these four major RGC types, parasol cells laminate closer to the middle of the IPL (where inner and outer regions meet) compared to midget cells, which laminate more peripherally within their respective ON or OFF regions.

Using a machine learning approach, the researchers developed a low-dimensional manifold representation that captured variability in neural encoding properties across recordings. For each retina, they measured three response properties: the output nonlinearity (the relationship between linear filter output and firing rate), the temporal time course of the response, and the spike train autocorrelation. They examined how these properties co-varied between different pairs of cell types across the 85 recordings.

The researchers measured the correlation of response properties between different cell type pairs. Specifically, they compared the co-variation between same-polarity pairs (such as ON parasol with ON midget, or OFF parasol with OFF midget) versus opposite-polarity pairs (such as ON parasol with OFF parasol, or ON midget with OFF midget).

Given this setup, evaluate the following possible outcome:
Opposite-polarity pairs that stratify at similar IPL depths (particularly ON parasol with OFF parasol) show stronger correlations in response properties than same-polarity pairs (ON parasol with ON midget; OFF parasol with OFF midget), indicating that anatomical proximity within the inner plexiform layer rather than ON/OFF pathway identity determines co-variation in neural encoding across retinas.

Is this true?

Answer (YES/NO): NO